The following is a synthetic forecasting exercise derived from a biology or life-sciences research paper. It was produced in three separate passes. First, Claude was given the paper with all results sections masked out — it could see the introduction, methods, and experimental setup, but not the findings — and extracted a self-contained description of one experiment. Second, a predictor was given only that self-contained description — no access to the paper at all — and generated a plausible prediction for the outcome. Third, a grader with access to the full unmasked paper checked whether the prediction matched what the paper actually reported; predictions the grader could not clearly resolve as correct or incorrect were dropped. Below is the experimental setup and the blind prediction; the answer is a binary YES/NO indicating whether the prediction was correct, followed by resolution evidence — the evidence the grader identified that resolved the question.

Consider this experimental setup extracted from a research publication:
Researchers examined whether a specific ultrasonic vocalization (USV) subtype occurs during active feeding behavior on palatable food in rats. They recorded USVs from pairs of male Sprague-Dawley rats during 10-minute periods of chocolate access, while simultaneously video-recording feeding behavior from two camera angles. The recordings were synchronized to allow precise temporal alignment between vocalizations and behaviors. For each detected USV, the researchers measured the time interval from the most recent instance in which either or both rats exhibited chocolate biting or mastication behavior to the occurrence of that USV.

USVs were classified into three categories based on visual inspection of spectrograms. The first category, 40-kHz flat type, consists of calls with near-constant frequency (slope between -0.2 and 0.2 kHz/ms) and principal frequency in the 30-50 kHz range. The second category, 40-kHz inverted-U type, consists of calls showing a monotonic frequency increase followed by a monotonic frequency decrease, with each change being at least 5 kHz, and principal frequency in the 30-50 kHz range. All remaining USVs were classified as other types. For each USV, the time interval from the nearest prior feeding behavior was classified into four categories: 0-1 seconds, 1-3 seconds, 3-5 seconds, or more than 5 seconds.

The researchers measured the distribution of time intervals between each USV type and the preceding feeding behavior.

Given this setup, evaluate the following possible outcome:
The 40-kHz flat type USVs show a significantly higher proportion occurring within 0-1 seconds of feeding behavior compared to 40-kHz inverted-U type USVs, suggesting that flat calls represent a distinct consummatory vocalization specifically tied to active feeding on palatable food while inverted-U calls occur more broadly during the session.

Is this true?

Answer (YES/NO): NO